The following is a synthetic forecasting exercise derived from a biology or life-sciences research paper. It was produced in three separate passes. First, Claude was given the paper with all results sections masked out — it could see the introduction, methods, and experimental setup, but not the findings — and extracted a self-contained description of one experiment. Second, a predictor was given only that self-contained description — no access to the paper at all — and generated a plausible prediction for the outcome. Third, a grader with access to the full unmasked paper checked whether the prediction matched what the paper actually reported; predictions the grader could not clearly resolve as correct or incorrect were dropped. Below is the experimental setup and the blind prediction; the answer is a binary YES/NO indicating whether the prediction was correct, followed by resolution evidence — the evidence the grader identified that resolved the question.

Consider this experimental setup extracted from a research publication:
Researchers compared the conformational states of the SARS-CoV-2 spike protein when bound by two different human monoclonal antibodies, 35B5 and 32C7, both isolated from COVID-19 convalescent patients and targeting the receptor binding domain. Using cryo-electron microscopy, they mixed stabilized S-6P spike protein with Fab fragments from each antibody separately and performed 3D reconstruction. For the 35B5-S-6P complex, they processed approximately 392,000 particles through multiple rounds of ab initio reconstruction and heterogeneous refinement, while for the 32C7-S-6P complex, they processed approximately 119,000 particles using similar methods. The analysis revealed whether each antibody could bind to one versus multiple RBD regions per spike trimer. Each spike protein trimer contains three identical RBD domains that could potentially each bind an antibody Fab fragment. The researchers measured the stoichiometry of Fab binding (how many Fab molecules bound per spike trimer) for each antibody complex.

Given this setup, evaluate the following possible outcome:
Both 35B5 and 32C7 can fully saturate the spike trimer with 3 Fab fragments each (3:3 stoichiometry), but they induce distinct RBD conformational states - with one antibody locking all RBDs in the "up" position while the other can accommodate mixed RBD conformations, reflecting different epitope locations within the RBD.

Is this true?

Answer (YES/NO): NO